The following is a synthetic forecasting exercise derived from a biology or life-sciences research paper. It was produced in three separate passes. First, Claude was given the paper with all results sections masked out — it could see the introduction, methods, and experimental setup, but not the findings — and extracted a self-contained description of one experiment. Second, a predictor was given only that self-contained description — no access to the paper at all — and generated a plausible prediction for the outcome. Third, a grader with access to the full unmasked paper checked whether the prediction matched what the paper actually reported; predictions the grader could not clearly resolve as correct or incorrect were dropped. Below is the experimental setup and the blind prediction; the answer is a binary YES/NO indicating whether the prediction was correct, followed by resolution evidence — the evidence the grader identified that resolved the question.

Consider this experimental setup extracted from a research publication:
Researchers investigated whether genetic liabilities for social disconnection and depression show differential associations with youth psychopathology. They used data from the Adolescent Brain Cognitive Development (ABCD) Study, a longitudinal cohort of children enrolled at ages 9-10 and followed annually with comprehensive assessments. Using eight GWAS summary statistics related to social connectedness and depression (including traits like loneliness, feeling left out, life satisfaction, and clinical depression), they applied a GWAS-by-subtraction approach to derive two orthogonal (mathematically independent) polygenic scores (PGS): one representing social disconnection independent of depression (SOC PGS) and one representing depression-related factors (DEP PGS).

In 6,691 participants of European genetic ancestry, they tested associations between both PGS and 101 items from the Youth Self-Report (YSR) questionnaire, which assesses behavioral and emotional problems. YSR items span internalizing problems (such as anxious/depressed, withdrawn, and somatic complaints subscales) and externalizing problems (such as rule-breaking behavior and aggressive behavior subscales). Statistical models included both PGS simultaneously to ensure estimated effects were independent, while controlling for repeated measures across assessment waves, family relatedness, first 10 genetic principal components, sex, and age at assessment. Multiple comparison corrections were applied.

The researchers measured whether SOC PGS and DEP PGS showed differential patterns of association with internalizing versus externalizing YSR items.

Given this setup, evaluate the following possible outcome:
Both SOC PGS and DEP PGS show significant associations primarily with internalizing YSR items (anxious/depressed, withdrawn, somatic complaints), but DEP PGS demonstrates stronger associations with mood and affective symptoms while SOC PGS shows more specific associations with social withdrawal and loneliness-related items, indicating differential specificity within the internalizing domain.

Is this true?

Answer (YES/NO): NO